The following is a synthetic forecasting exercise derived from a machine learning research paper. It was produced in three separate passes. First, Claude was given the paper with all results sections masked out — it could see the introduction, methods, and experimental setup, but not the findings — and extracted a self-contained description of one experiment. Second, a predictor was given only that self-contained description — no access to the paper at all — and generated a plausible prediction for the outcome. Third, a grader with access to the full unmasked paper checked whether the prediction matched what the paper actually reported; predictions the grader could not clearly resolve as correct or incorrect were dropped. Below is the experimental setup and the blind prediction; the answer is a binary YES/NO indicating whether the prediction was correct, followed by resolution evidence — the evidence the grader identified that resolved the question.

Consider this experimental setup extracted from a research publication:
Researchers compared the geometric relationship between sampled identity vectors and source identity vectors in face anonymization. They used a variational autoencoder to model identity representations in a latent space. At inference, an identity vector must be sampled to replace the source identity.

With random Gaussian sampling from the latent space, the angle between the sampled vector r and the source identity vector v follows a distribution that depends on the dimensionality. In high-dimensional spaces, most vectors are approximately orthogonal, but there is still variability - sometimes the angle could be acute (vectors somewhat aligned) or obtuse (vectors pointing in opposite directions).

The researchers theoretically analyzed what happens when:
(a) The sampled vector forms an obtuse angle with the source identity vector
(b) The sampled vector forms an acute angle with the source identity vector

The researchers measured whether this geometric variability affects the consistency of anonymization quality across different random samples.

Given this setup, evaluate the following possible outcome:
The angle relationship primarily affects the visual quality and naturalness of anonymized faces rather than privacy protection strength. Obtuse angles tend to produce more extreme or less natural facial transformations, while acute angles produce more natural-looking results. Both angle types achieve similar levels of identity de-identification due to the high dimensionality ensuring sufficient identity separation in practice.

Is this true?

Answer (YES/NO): NO